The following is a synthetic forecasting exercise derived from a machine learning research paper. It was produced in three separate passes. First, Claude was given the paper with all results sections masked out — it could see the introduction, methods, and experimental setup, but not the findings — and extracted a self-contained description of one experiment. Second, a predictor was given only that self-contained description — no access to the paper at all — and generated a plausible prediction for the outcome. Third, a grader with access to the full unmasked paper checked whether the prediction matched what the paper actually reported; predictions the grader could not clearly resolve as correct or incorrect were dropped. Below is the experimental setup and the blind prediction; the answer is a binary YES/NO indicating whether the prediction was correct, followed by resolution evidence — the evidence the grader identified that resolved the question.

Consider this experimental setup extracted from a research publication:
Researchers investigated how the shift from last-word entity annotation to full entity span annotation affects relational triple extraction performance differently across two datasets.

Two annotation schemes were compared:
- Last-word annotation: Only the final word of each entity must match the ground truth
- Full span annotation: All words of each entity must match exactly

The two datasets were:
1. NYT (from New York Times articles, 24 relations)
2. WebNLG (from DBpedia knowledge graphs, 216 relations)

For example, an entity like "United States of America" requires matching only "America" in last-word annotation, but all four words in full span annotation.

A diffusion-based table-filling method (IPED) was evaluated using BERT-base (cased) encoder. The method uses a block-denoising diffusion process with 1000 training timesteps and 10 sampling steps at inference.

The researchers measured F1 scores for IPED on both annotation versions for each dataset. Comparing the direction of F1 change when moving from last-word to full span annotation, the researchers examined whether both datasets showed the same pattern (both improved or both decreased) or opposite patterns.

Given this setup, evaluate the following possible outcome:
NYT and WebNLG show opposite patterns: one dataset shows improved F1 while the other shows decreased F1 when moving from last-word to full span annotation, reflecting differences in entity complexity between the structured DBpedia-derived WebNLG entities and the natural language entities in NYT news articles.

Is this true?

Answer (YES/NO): YES